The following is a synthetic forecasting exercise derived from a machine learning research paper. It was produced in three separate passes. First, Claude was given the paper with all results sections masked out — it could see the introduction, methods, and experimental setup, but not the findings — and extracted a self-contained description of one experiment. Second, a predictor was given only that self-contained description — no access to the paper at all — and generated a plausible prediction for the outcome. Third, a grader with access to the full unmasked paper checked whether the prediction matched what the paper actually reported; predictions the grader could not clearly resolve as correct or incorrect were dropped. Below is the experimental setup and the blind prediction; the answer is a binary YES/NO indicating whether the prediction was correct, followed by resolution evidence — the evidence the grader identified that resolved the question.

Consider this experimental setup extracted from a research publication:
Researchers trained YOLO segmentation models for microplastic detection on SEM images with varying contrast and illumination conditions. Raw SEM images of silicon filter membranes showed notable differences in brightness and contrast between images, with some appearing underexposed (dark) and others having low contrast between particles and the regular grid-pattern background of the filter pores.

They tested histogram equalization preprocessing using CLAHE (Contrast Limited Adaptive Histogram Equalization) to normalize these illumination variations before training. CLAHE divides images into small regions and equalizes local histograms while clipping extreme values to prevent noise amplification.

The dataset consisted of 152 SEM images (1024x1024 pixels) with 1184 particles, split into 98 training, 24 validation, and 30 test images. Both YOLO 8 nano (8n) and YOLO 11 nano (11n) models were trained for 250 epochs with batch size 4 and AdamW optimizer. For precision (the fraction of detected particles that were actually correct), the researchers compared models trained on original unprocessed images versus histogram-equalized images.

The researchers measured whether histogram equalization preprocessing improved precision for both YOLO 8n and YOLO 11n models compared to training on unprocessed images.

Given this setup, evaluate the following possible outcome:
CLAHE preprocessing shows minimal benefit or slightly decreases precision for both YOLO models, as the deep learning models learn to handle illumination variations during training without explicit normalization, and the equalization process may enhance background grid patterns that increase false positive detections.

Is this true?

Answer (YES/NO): NO